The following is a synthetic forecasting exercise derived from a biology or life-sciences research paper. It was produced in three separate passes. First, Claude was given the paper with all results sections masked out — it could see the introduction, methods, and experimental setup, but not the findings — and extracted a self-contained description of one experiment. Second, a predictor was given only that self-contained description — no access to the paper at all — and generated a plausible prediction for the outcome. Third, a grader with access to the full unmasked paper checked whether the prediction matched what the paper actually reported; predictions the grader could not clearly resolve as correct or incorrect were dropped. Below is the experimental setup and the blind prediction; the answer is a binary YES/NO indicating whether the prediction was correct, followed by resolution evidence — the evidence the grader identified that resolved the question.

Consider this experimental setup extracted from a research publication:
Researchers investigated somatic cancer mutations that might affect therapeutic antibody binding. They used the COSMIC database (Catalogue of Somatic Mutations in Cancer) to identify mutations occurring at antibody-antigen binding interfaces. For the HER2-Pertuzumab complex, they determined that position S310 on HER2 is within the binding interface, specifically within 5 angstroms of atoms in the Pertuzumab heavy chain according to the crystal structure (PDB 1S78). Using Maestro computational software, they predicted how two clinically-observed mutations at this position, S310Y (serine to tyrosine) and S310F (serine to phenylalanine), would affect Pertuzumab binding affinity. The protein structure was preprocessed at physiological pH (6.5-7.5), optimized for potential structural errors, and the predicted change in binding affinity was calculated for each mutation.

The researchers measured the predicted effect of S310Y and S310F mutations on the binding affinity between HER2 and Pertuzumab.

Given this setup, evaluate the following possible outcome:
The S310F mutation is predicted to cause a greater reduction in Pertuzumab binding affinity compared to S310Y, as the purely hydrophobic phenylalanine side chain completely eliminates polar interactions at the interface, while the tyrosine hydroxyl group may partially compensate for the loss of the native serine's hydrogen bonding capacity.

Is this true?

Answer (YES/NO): YES